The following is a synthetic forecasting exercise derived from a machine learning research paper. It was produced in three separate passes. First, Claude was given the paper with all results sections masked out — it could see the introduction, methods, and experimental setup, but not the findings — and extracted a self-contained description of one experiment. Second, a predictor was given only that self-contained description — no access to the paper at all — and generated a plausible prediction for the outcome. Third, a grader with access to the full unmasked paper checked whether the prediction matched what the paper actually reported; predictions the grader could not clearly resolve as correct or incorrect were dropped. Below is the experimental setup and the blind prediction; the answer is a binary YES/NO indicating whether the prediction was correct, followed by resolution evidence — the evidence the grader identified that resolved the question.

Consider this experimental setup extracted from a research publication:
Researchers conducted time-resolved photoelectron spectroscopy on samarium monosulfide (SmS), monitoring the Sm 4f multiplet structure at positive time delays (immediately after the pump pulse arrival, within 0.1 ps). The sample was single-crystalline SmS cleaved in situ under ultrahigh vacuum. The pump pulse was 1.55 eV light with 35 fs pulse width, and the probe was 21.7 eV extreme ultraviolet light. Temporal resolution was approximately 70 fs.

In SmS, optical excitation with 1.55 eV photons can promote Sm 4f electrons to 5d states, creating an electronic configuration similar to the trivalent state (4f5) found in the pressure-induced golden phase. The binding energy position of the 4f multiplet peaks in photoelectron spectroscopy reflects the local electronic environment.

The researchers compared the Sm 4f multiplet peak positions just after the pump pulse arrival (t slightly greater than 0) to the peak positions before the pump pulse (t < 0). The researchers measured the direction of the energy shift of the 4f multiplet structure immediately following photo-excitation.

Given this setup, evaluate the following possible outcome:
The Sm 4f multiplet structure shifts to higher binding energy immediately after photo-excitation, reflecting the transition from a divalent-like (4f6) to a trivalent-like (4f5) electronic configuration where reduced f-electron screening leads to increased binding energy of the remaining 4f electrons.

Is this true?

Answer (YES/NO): NO